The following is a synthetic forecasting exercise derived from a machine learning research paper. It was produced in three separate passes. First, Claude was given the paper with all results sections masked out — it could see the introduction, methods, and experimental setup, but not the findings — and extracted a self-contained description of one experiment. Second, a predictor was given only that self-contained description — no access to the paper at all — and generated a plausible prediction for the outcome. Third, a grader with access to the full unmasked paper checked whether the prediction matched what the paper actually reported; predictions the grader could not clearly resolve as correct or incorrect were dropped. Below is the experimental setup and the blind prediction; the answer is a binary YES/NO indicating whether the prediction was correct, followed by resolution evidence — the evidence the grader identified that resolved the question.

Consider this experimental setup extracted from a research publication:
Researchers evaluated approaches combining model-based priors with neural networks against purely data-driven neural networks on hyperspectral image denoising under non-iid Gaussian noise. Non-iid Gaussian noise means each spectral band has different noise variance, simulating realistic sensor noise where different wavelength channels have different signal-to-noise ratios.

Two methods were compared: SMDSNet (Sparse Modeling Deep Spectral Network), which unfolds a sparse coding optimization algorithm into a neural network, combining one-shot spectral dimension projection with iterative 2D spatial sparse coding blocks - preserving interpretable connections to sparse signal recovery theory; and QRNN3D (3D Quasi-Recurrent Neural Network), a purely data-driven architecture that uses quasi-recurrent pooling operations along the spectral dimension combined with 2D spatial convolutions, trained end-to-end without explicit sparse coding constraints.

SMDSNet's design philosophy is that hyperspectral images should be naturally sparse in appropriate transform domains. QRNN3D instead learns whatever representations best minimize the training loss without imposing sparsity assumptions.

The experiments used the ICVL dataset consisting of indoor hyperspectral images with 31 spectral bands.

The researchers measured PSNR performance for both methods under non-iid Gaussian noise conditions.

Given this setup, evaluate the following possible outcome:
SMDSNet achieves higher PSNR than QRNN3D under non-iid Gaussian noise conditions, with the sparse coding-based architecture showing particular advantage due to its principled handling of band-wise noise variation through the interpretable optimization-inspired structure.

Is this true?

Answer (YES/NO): NO